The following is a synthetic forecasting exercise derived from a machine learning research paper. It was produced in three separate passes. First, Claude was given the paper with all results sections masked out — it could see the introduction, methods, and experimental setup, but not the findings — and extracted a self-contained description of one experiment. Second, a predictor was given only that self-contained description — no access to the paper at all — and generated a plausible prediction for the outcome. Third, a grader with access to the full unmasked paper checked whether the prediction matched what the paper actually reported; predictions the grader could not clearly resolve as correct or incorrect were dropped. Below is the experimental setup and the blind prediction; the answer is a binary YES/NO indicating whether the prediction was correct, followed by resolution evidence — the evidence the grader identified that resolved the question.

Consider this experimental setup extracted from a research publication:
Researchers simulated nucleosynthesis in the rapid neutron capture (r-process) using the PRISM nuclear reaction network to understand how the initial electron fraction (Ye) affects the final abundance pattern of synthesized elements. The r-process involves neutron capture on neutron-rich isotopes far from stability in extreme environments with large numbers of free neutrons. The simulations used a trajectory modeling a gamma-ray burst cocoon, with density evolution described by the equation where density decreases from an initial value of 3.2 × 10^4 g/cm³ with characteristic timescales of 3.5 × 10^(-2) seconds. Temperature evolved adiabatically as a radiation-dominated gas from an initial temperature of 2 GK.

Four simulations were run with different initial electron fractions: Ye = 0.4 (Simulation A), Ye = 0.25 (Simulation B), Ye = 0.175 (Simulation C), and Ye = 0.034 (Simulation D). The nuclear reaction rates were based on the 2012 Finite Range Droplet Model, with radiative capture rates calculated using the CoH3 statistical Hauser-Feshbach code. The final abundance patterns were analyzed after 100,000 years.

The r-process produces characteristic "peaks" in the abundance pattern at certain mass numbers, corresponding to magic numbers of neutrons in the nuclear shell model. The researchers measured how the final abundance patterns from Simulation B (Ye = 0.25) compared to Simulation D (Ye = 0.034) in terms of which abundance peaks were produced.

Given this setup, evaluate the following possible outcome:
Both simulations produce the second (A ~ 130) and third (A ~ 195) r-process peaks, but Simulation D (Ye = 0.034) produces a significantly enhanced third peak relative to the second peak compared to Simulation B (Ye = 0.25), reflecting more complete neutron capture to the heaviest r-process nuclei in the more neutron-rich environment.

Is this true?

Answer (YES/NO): NO